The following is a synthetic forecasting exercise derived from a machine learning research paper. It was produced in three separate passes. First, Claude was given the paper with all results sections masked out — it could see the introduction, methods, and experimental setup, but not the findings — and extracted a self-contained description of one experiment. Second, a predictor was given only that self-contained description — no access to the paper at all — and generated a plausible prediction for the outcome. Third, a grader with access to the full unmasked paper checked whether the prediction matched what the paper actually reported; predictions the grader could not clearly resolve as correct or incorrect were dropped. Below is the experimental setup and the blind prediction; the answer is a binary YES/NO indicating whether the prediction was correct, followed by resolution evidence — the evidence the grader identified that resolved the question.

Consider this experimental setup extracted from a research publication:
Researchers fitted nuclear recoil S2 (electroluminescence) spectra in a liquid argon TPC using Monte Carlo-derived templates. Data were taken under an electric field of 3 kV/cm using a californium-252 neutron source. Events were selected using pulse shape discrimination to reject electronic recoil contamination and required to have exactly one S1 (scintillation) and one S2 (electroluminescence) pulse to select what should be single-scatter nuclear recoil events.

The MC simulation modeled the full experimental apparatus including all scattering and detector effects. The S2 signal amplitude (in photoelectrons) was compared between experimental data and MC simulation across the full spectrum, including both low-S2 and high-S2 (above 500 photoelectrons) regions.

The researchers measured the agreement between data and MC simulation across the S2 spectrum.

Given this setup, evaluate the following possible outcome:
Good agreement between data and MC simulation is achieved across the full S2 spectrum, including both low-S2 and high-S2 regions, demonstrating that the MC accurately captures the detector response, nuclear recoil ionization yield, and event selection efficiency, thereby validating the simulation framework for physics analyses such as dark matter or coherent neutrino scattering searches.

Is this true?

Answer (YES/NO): NO